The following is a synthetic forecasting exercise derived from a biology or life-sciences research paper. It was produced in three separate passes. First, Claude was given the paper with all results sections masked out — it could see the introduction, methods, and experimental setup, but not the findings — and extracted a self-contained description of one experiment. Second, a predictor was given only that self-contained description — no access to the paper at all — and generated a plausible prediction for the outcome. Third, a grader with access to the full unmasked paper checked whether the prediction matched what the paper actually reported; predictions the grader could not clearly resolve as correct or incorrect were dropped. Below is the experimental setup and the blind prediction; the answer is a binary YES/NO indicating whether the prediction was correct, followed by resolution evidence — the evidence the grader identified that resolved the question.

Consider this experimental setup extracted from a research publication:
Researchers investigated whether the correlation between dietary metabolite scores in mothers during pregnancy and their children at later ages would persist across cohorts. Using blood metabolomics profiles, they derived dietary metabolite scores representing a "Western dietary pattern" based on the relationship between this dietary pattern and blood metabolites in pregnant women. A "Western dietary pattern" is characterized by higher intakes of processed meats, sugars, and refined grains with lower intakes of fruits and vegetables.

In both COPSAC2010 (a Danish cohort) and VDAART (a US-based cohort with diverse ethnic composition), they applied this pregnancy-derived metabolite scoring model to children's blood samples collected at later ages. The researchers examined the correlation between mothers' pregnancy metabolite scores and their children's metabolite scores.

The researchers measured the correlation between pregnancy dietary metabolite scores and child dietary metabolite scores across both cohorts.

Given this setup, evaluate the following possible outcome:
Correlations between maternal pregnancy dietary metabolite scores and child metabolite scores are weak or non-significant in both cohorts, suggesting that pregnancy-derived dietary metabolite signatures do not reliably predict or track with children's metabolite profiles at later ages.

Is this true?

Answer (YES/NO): NO